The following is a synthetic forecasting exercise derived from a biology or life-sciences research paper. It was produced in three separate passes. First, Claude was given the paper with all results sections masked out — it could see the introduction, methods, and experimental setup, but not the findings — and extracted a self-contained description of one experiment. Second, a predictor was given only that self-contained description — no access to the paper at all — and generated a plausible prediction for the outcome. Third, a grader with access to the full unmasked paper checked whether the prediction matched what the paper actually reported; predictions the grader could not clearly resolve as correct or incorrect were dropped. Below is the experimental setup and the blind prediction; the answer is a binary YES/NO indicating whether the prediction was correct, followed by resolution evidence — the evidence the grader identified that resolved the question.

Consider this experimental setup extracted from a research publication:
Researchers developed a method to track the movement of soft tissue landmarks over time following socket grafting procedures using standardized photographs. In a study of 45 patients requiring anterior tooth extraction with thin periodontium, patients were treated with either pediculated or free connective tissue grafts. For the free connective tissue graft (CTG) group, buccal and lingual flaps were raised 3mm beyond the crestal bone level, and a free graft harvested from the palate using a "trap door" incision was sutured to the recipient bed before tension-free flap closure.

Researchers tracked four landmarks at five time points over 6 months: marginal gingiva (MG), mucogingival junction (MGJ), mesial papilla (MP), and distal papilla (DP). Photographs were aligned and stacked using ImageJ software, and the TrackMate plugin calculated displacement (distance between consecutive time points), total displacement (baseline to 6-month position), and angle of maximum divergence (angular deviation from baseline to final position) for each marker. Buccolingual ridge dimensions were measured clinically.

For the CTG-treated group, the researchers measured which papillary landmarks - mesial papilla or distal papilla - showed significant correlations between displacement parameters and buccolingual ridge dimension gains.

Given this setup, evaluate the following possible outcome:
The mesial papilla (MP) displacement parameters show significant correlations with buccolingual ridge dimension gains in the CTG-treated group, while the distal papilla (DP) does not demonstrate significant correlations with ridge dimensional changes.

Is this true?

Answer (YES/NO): NO